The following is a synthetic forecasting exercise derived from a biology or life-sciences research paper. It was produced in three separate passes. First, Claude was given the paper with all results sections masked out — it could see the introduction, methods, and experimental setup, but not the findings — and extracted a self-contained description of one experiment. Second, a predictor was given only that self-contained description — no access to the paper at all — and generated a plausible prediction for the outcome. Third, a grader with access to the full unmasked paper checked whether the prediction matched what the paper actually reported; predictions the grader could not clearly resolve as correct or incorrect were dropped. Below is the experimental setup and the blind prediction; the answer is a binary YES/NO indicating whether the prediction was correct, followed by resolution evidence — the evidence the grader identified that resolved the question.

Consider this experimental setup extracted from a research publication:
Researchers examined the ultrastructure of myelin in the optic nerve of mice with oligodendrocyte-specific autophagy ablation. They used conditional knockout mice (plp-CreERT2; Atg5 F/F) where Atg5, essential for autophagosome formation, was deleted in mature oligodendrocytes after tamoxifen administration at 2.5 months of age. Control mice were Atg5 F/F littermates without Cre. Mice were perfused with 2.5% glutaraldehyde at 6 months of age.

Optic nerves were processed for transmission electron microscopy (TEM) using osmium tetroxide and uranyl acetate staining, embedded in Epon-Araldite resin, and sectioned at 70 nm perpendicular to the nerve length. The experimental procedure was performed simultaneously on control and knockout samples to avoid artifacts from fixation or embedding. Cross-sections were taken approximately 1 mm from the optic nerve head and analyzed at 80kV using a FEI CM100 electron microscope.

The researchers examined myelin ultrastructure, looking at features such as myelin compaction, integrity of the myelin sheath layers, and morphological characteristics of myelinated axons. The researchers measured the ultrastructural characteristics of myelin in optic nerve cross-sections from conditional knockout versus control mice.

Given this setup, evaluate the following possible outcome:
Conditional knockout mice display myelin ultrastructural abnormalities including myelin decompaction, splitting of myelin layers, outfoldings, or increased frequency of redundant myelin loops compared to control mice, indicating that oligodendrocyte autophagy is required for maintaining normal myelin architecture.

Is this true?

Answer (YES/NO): YES